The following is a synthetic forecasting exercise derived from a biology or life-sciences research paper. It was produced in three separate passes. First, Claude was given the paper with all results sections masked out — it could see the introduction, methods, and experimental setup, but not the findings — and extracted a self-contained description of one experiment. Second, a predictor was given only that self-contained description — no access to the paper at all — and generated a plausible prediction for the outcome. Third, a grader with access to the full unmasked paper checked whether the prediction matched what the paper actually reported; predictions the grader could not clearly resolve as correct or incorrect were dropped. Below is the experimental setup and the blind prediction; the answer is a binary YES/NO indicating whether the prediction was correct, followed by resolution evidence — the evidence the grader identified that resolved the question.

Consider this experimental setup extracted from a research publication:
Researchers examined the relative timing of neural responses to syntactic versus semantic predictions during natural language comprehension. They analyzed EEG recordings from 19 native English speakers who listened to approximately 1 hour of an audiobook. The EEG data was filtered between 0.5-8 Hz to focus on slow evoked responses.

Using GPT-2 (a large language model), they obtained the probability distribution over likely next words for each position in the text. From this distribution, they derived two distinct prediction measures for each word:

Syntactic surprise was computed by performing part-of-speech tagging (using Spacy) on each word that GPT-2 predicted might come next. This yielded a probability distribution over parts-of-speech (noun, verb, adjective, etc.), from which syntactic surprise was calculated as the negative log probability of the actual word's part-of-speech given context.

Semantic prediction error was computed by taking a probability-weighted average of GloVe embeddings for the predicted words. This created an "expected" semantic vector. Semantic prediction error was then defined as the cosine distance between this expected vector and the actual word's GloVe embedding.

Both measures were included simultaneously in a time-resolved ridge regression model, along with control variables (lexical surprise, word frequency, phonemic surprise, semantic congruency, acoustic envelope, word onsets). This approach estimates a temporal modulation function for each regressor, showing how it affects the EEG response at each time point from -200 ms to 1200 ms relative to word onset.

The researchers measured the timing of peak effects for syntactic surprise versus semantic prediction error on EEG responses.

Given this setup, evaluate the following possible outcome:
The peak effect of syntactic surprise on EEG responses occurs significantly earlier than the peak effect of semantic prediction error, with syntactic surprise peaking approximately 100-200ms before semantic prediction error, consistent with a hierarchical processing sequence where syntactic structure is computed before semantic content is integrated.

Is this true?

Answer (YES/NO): NO